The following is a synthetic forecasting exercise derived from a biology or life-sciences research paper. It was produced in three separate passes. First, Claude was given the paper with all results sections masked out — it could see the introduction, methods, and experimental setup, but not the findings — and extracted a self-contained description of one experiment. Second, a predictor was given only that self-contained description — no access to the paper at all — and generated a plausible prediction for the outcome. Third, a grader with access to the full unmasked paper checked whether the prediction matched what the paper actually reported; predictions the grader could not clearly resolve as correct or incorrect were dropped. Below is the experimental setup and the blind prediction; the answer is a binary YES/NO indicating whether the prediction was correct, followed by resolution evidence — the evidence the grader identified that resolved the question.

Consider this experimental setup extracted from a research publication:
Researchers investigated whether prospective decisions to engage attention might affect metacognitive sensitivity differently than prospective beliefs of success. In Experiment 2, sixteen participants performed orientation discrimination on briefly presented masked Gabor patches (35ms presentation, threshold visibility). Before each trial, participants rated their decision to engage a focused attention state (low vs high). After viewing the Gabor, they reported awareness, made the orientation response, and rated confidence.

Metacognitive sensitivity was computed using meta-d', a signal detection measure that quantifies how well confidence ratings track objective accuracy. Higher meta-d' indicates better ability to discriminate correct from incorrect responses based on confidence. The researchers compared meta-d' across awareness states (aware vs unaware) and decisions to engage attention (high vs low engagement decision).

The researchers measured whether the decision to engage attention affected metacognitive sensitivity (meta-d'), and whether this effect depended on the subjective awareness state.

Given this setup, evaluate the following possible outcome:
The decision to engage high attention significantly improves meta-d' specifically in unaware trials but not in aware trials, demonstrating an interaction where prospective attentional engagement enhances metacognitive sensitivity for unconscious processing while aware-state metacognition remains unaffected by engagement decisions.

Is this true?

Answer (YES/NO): NO